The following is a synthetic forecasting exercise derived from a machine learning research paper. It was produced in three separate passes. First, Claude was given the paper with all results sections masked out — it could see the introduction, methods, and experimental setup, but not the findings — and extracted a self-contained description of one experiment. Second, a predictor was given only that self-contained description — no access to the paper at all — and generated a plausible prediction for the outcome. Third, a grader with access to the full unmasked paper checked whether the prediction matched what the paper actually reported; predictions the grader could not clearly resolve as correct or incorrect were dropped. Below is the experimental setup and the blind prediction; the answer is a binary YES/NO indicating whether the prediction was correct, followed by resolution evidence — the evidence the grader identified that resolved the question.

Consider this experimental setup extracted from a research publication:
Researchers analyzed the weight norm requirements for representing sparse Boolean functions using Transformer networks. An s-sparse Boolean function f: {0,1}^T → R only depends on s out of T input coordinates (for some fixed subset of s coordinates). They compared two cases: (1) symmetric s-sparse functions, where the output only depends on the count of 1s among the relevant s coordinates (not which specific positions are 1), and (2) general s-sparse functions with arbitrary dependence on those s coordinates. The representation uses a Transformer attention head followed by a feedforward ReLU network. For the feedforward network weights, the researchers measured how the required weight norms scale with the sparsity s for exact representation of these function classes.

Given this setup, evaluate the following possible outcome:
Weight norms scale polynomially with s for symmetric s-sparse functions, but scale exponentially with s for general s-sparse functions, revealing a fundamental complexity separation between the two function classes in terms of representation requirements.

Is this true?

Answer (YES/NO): YES